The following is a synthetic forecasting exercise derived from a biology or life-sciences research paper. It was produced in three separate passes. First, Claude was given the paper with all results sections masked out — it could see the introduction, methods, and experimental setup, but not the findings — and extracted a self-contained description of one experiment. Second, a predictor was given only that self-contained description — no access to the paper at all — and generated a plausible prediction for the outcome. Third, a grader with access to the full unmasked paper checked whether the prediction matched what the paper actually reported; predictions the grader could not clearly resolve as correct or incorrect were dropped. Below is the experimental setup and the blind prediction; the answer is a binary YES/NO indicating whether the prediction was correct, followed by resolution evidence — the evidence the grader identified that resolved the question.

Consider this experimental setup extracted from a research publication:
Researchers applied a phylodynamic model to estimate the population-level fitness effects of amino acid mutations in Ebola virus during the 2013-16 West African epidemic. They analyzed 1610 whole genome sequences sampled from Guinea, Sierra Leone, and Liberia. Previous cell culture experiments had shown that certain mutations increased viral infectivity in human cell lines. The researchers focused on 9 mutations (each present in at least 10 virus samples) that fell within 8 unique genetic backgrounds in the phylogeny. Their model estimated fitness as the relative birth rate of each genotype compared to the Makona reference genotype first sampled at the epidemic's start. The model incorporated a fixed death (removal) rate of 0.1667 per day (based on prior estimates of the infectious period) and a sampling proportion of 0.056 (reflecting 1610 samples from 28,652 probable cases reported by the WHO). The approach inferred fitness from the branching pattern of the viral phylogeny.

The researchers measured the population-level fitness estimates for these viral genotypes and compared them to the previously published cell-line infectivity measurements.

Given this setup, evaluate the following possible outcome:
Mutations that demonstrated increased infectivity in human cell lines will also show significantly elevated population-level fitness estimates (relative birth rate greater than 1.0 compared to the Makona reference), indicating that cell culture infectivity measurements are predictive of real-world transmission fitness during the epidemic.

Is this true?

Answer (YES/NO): YES